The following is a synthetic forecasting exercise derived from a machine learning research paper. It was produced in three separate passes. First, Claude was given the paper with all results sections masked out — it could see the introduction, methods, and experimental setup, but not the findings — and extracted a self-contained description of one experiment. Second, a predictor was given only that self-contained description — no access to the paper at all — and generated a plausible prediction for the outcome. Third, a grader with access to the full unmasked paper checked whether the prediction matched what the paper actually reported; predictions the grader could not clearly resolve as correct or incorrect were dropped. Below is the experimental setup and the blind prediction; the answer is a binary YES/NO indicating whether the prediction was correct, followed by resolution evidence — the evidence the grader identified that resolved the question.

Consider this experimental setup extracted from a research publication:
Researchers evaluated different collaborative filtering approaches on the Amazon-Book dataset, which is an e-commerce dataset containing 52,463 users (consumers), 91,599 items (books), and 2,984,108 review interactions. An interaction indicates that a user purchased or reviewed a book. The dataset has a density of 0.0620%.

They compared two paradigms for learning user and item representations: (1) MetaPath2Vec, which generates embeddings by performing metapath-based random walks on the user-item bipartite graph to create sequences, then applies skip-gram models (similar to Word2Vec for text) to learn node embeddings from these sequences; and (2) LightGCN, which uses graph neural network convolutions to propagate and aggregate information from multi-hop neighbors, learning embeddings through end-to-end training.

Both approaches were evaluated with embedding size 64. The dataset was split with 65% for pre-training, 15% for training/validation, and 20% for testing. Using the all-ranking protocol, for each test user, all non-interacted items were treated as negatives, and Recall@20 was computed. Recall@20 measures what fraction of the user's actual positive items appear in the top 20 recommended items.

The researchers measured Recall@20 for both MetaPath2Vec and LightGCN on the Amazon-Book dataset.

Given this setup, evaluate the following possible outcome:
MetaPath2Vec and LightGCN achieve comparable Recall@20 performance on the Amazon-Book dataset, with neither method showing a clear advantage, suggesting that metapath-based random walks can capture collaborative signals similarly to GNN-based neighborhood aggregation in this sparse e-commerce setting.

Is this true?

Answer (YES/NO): NO